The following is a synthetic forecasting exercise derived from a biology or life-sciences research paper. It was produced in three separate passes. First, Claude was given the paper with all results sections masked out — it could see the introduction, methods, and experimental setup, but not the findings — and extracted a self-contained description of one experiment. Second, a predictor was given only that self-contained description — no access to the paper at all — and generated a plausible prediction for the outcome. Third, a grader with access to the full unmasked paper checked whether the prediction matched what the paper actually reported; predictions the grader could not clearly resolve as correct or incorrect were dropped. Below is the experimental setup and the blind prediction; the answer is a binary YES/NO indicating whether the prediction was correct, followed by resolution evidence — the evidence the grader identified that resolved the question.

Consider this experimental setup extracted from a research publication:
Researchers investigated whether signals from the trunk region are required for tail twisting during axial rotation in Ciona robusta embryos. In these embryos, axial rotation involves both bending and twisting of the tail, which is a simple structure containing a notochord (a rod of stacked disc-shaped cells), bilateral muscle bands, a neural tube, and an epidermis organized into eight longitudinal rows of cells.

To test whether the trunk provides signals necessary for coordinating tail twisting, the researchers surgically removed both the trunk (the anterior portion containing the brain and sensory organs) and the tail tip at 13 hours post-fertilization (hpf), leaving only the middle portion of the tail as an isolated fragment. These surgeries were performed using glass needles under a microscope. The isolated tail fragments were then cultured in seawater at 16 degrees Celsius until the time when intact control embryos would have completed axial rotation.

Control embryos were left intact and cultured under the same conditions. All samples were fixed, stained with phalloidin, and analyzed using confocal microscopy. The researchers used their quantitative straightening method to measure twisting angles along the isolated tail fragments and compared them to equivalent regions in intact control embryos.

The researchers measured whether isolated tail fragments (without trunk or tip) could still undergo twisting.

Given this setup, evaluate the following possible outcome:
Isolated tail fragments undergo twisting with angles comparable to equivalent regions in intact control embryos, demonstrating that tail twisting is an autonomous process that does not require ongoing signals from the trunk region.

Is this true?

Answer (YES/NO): YES